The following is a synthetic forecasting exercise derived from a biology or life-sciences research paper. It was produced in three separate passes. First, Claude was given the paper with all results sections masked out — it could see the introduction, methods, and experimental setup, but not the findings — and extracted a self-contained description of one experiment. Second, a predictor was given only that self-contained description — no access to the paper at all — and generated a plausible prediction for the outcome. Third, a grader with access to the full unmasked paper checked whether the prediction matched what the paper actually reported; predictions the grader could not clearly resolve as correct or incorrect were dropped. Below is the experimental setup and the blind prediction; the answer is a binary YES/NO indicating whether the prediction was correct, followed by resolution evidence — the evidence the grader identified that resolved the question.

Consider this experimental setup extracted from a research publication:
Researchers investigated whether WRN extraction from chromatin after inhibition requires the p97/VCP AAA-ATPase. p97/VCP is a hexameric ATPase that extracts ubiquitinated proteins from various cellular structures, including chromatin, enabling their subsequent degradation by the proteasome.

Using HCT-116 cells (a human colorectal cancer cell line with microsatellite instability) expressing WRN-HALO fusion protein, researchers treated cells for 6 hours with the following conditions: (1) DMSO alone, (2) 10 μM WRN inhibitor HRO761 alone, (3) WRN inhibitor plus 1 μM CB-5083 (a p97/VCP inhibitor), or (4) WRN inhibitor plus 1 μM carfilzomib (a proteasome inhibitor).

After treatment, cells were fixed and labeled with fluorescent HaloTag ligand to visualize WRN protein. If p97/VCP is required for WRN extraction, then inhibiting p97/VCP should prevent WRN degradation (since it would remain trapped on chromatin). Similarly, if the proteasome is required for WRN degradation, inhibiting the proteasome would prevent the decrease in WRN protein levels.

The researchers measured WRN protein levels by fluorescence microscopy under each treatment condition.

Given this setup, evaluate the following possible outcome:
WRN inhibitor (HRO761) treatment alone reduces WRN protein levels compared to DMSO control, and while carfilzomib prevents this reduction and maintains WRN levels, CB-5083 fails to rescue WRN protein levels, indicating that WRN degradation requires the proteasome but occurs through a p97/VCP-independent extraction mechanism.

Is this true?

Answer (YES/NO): NO